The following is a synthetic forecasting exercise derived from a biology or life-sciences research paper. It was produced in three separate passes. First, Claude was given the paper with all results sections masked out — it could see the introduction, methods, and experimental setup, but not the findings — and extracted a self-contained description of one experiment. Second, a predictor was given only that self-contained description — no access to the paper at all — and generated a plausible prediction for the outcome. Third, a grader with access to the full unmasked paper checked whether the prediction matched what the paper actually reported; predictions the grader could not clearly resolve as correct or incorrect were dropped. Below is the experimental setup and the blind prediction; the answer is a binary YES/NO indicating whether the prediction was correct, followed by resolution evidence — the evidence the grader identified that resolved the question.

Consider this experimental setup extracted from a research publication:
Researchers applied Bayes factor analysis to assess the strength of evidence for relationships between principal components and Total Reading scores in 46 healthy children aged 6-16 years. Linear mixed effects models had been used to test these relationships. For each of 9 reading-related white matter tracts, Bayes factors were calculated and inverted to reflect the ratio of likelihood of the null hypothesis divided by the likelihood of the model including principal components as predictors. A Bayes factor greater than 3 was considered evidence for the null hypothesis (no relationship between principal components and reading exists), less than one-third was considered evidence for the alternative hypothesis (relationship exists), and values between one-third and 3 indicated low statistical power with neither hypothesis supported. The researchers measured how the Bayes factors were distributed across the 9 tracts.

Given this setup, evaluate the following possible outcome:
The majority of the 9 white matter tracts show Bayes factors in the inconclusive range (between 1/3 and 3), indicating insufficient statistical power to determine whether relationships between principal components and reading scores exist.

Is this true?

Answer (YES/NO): NO